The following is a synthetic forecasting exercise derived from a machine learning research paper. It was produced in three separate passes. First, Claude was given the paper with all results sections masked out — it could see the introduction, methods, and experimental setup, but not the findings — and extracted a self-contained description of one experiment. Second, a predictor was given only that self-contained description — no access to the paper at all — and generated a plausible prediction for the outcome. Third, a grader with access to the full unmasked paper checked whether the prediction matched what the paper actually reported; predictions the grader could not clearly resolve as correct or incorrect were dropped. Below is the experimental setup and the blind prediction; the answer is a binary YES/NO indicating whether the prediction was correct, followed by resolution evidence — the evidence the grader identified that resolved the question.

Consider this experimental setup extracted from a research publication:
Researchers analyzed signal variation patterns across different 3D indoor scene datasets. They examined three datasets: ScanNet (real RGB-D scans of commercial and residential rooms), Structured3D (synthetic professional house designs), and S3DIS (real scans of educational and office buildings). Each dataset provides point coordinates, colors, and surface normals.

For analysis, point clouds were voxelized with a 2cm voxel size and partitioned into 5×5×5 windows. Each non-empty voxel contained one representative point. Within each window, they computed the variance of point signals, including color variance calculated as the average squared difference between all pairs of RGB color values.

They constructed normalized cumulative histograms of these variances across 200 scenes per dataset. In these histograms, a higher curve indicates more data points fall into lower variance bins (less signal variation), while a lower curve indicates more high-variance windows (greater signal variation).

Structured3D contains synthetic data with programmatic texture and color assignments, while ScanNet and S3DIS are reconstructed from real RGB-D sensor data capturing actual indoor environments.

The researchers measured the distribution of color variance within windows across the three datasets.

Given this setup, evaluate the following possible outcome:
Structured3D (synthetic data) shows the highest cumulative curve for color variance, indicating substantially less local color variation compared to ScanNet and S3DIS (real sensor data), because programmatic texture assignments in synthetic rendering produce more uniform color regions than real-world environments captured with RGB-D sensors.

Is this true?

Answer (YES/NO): YES